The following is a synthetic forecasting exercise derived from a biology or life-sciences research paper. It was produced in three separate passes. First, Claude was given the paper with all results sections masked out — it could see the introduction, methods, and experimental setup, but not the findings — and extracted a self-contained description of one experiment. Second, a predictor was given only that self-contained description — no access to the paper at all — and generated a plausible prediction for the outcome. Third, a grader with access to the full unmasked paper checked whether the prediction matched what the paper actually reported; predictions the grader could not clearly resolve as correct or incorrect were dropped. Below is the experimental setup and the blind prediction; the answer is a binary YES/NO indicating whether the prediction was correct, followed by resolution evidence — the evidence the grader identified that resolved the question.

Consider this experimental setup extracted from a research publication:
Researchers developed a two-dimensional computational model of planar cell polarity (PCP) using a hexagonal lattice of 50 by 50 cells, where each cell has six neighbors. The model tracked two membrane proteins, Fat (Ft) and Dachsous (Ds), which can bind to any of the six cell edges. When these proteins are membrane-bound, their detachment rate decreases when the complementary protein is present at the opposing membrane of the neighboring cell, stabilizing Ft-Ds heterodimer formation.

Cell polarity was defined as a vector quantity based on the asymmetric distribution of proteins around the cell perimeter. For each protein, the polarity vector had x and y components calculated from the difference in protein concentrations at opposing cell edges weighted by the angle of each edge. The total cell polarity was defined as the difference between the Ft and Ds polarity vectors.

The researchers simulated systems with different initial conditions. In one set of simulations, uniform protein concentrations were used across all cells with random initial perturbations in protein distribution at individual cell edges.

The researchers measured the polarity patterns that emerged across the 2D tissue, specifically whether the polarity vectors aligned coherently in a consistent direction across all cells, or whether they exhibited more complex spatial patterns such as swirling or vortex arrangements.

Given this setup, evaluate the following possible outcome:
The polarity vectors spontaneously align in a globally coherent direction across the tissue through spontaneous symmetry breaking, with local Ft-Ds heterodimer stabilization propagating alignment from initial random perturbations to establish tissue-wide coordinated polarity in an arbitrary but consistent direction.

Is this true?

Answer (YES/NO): NO